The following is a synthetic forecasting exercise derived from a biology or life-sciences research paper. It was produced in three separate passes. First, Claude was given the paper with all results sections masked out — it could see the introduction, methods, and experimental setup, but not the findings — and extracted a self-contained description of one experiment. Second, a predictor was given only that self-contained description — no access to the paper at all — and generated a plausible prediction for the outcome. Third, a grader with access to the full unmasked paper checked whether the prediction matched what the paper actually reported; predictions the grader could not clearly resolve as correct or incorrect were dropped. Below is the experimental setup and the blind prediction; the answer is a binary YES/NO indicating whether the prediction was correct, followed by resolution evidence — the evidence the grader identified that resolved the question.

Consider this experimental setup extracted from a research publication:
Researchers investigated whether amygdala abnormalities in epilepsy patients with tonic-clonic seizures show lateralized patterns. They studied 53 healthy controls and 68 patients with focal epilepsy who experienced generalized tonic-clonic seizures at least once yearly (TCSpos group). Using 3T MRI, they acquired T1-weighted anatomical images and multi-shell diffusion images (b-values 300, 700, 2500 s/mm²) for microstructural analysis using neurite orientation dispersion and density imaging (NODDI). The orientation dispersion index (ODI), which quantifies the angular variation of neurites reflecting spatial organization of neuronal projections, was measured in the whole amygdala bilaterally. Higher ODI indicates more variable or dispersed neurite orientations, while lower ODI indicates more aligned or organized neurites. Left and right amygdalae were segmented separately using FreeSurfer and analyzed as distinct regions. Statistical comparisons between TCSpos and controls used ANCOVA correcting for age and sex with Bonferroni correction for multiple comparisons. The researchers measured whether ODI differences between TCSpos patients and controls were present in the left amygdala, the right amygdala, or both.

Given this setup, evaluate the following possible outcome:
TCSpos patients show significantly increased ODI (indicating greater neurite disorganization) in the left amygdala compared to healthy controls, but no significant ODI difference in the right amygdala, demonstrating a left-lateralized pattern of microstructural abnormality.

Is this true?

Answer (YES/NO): NO